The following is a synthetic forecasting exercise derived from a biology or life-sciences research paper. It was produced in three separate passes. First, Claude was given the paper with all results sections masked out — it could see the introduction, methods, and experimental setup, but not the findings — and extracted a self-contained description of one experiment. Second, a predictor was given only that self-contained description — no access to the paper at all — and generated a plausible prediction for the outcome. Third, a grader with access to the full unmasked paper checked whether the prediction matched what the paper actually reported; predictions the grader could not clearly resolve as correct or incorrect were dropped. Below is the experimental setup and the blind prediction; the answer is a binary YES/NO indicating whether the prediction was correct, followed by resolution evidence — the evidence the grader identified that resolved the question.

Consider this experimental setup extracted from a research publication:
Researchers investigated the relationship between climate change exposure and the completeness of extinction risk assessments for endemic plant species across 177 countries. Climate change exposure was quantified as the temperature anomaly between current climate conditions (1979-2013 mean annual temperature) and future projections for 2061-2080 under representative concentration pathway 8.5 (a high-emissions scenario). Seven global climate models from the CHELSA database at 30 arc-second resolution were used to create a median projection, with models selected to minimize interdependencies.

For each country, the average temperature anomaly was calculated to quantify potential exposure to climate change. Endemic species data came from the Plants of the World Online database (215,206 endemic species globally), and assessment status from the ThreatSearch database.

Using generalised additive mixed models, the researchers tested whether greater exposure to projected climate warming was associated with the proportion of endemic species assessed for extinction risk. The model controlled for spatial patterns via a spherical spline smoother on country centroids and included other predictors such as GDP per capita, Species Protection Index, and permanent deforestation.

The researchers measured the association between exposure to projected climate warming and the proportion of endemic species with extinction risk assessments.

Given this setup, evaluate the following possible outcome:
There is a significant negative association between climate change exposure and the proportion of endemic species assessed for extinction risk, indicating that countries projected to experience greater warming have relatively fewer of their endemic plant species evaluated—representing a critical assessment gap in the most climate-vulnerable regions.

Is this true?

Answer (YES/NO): NO